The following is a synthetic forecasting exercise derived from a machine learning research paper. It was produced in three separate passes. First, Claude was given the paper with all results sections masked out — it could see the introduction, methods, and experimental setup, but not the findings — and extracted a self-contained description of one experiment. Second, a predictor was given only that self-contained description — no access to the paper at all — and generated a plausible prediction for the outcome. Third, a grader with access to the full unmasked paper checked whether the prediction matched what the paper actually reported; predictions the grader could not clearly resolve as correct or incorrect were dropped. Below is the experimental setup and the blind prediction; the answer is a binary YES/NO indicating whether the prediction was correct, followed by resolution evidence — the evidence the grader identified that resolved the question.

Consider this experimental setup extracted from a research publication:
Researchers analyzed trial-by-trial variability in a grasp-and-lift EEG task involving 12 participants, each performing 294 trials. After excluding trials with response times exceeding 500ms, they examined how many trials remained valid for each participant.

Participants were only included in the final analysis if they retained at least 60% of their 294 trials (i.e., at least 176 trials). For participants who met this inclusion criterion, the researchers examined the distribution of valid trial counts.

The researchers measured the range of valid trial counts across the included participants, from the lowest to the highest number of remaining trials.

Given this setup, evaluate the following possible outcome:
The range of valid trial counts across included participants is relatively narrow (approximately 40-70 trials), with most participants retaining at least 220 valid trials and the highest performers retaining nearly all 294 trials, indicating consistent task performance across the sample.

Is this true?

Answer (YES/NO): NO